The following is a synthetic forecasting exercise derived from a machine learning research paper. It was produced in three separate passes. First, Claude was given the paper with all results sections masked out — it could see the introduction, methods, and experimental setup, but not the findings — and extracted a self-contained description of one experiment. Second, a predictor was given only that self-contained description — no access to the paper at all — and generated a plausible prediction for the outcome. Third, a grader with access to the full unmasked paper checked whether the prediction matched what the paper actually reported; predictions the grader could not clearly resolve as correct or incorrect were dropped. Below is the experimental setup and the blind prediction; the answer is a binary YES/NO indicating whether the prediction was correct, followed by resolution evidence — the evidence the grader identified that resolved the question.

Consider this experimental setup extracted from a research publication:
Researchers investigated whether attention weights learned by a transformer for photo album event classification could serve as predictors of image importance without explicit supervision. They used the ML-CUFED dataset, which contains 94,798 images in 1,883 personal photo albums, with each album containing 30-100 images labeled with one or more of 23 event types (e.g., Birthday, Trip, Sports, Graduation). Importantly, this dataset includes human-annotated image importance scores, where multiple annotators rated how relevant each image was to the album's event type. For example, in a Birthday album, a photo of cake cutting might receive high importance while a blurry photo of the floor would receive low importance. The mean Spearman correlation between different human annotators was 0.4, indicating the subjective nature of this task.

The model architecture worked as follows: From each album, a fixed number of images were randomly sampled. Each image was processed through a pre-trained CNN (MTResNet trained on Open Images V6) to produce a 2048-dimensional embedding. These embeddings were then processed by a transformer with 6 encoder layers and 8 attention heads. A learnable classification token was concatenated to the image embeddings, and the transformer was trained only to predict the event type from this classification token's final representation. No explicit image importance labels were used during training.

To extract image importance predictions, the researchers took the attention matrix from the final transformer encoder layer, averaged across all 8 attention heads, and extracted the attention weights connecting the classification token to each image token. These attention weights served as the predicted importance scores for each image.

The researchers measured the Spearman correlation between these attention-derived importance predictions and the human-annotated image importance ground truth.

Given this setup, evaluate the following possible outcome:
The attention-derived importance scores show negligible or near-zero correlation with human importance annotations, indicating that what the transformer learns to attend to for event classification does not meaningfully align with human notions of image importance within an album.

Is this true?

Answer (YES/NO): NO